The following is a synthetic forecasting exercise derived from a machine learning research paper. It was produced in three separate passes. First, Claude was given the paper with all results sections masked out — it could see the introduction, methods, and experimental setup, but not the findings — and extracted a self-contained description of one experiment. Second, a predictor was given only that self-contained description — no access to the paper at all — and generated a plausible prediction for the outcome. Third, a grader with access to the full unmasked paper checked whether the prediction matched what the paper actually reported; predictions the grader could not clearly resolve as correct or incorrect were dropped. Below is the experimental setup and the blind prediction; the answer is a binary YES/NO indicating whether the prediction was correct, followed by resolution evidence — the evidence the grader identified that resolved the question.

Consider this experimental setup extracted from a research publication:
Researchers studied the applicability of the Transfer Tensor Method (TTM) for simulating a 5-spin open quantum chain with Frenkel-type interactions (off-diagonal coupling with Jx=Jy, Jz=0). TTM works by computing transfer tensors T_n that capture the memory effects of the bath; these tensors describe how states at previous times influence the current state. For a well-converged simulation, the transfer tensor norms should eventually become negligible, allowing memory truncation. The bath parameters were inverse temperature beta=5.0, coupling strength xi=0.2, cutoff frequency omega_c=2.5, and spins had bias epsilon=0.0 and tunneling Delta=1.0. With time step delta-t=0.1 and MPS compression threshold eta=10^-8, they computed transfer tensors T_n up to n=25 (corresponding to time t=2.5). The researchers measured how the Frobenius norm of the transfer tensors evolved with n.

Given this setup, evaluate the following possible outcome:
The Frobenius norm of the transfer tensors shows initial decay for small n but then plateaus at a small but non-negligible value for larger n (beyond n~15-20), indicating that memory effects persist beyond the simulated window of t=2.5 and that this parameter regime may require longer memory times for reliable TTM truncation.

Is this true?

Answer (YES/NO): NO